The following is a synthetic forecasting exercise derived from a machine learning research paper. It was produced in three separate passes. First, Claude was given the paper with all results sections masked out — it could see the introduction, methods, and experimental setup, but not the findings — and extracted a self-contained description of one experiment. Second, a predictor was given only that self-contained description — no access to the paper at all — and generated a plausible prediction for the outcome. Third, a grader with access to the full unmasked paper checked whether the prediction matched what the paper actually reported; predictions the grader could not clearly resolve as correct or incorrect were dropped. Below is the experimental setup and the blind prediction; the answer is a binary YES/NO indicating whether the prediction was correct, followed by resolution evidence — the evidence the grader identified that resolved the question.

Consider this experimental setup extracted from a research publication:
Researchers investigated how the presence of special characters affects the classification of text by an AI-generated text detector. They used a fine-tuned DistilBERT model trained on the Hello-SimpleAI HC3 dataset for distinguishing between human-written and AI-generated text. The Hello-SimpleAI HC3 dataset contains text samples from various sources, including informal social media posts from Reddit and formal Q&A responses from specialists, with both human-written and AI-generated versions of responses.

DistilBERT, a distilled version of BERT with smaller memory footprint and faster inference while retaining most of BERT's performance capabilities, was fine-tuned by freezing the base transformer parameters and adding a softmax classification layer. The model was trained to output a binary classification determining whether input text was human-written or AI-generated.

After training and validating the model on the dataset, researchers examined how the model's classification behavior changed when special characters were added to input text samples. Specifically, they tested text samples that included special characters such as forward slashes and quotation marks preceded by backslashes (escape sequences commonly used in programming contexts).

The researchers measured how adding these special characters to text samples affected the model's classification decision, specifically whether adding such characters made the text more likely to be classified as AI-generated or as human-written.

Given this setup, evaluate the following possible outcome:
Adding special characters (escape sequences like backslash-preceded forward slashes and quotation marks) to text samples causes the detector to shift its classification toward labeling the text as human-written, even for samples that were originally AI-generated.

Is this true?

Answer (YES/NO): NO